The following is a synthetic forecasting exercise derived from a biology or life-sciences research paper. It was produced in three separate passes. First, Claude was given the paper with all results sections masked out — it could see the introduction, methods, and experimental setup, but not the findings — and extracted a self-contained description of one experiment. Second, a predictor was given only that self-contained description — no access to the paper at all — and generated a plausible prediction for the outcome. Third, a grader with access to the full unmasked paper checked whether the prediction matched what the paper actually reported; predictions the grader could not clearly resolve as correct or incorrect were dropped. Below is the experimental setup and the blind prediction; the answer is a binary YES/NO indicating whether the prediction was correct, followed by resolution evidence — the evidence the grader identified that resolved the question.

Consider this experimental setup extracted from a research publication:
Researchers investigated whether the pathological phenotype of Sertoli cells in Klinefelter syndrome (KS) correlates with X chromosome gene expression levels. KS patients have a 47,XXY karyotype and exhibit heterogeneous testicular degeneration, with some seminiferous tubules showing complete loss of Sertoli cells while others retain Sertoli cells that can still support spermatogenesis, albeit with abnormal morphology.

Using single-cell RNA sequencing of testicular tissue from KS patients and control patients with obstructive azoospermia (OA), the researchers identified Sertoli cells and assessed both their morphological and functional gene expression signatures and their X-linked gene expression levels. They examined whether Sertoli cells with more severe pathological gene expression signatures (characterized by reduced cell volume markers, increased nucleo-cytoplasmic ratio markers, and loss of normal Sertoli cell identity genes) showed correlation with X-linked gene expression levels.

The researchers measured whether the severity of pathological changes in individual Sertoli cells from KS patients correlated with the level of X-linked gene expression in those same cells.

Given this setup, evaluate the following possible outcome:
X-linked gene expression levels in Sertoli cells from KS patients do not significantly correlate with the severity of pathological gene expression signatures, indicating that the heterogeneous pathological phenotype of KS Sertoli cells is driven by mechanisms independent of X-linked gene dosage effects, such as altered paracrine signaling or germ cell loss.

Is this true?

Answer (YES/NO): NO